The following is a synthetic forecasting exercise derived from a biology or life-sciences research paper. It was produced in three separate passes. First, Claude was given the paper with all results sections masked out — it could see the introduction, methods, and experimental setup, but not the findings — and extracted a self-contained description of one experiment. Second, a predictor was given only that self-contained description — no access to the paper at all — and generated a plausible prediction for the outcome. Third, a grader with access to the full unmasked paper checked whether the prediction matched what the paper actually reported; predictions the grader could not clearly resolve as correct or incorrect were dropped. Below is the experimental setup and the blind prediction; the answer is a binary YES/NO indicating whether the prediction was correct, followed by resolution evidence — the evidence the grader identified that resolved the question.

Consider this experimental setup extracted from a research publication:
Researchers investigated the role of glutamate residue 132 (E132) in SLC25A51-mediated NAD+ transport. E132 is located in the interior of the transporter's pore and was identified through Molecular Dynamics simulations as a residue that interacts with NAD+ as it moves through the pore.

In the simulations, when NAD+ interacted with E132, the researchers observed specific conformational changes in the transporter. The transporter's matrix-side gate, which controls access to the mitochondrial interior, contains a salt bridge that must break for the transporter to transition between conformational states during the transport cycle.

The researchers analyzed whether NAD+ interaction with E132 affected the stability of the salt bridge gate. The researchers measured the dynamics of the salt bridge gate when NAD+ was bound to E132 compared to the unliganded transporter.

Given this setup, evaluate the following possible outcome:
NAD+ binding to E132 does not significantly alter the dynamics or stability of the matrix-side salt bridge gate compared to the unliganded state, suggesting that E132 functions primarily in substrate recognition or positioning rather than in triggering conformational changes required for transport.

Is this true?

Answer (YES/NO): NO